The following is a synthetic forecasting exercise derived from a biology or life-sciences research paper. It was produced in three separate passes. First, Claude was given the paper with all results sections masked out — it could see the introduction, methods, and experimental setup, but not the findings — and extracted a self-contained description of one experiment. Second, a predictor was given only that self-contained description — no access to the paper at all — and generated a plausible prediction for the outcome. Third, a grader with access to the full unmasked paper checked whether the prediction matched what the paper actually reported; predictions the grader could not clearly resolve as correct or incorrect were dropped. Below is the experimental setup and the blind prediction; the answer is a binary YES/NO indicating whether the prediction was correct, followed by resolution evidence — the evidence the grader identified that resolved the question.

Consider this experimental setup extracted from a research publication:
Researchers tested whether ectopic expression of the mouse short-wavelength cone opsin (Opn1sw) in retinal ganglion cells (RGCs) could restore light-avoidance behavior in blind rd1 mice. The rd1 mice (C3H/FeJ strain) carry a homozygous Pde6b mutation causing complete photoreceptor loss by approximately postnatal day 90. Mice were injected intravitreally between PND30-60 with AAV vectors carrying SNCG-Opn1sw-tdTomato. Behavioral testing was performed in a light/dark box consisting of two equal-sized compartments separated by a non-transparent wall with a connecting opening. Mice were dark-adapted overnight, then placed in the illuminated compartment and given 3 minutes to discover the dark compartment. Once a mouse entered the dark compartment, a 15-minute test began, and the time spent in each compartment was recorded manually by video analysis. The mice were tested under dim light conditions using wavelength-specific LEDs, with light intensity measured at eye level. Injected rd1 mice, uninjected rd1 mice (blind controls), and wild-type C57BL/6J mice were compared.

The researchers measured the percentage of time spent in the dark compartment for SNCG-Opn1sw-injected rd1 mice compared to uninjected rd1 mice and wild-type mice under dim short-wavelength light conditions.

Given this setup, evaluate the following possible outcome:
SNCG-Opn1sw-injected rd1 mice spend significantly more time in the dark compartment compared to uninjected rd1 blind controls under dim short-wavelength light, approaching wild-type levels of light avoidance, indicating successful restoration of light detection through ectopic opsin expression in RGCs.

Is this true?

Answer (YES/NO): NO